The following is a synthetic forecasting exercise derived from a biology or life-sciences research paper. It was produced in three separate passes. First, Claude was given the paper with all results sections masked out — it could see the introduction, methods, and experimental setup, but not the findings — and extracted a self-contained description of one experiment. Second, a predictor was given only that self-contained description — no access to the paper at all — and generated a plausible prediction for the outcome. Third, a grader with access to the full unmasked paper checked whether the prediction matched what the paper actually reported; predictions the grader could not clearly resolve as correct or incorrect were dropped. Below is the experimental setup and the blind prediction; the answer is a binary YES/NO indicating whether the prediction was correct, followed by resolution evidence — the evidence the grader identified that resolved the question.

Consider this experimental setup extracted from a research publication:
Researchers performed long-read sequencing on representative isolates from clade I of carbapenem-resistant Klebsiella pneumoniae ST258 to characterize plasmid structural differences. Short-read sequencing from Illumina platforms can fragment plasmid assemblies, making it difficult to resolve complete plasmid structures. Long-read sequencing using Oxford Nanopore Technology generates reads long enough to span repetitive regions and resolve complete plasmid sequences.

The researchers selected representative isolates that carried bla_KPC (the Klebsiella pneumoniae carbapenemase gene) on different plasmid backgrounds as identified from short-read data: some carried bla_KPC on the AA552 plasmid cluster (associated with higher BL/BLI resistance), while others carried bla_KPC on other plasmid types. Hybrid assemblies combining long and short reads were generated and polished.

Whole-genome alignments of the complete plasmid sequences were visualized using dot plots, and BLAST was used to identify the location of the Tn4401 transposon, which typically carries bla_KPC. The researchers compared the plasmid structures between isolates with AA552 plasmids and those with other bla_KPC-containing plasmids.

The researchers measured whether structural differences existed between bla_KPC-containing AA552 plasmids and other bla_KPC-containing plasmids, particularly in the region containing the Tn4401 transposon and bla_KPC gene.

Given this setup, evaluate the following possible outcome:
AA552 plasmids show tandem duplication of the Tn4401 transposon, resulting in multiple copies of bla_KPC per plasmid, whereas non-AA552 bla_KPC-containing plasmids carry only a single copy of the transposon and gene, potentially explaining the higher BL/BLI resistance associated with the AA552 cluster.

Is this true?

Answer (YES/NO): NO